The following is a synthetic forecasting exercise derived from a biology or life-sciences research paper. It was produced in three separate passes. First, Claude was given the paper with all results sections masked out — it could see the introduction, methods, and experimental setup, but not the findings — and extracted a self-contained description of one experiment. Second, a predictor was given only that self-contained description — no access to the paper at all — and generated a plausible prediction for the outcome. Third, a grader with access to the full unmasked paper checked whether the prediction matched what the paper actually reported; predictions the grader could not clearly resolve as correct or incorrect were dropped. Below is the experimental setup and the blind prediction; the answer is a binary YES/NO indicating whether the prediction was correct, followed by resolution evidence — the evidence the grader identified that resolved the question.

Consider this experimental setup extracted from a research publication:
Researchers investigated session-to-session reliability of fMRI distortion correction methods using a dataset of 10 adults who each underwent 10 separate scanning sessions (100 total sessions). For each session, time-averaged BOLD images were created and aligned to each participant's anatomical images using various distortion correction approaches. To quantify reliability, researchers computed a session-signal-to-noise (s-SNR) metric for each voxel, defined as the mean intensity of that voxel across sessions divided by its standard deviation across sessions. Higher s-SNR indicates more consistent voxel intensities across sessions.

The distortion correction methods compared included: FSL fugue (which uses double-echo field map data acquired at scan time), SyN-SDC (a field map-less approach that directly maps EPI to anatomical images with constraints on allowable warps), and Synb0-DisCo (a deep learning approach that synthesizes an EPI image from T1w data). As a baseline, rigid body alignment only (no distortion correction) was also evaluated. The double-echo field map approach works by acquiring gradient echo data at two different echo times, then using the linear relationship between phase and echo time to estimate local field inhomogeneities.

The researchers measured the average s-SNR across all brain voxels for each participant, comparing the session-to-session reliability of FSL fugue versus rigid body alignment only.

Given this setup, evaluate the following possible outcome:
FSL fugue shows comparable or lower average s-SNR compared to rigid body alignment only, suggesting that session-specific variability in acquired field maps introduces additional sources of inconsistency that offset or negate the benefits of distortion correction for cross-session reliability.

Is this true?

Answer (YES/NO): NO